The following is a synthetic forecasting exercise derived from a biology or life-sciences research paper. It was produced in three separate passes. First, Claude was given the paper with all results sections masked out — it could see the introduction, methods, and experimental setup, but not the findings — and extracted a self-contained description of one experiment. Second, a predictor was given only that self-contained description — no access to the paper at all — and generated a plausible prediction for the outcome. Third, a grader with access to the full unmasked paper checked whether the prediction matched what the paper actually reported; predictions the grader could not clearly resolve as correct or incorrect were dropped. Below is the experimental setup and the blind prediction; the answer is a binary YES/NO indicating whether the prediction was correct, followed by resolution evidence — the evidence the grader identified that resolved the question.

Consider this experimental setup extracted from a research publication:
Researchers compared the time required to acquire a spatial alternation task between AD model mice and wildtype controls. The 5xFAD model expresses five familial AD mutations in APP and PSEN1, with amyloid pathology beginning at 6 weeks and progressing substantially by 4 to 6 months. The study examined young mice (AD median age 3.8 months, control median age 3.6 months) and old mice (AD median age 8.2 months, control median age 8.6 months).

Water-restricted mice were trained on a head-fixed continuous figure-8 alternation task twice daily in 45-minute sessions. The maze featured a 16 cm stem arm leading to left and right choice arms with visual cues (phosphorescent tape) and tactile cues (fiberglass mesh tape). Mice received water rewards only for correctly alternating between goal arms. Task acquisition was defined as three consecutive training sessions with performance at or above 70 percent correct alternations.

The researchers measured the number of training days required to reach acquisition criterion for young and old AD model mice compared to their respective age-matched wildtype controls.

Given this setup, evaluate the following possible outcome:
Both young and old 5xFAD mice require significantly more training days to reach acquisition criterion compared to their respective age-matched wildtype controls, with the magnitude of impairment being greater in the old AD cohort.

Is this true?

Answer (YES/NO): NO